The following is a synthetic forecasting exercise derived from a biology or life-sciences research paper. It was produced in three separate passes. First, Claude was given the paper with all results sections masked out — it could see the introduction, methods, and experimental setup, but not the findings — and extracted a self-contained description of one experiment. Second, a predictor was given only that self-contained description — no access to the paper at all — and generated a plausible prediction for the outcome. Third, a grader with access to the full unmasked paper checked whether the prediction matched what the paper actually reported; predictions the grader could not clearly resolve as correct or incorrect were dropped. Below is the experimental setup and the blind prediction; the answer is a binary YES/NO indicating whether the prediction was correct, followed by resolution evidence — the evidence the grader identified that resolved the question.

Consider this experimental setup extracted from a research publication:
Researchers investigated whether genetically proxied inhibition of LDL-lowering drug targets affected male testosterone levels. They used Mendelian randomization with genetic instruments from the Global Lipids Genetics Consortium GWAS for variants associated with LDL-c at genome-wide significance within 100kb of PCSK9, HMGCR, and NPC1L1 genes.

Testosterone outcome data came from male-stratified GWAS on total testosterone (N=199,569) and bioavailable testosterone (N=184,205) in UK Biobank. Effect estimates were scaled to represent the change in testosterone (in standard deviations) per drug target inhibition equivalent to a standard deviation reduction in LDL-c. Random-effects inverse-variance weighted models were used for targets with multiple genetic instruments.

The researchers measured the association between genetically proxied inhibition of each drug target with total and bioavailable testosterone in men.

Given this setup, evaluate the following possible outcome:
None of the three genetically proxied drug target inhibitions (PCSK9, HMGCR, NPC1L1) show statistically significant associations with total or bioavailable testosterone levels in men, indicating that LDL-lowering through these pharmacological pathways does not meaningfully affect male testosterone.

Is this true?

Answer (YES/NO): NO